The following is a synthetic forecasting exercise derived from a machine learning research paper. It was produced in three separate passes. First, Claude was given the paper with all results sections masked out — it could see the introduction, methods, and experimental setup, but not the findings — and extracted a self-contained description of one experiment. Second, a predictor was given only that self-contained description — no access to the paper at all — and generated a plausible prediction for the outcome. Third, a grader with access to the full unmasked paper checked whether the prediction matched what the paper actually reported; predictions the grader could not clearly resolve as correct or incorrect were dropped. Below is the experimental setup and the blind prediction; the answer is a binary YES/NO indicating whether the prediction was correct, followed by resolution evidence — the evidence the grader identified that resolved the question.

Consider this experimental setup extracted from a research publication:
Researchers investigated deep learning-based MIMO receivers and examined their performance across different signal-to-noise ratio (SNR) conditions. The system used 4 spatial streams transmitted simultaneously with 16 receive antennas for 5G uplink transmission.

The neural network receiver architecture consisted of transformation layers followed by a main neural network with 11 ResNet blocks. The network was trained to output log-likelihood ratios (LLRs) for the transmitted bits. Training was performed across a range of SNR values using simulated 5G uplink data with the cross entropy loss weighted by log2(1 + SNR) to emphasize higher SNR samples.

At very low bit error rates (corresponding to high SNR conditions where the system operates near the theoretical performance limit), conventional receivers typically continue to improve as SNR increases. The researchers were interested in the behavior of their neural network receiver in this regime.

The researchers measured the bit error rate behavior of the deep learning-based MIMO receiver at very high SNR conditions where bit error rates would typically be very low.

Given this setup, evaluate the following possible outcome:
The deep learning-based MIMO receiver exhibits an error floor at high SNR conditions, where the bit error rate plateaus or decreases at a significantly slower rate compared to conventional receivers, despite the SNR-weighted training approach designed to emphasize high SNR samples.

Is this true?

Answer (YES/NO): YES